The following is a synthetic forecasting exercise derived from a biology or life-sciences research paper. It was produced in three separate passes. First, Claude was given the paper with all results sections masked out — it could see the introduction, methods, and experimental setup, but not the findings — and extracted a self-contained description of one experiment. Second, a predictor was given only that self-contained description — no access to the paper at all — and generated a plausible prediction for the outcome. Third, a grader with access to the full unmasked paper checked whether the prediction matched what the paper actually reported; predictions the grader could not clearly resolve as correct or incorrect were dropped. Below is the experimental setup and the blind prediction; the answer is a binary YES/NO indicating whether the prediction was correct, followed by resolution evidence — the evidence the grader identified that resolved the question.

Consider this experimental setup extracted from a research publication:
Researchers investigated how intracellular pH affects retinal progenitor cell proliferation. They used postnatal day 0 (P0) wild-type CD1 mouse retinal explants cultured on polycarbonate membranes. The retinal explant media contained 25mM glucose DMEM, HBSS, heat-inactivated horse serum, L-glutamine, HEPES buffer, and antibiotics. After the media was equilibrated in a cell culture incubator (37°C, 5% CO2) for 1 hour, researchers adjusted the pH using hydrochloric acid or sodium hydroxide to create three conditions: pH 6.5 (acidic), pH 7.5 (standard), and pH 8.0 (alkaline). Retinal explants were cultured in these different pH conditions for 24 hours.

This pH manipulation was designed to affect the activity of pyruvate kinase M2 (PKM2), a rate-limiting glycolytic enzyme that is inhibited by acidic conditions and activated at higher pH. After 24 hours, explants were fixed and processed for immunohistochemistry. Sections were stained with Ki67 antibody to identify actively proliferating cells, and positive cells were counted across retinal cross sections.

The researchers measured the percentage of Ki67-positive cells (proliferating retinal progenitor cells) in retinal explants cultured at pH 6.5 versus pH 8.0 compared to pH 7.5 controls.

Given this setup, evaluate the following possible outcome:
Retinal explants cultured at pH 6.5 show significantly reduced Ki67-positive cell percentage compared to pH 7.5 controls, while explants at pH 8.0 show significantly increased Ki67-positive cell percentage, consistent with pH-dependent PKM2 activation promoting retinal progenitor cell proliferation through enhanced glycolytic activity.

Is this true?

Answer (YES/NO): YES